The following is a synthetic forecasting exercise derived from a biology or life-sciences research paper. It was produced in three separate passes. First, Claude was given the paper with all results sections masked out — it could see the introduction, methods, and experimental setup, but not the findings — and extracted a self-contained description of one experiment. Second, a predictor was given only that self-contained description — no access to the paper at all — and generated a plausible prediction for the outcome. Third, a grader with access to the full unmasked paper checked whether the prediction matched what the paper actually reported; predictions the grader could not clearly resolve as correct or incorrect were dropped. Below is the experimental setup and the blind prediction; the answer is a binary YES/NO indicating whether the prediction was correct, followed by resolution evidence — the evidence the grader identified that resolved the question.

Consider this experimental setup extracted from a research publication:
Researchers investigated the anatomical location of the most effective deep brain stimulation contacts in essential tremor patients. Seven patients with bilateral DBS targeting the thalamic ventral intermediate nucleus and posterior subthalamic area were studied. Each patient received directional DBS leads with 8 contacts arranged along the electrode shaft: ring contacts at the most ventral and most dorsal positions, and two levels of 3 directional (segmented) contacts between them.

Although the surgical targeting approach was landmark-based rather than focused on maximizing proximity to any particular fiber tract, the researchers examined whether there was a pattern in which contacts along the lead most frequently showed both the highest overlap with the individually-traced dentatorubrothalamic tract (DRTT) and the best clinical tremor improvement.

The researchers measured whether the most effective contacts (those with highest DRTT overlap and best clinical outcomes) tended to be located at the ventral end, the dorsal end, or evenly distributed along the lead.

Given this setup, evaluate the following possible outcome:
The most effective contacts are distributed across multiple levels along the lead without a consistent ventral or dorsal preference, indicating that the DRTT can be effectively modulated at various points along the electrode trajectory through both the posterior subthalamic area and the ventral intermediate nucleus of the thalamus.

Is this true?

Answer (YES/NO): NO